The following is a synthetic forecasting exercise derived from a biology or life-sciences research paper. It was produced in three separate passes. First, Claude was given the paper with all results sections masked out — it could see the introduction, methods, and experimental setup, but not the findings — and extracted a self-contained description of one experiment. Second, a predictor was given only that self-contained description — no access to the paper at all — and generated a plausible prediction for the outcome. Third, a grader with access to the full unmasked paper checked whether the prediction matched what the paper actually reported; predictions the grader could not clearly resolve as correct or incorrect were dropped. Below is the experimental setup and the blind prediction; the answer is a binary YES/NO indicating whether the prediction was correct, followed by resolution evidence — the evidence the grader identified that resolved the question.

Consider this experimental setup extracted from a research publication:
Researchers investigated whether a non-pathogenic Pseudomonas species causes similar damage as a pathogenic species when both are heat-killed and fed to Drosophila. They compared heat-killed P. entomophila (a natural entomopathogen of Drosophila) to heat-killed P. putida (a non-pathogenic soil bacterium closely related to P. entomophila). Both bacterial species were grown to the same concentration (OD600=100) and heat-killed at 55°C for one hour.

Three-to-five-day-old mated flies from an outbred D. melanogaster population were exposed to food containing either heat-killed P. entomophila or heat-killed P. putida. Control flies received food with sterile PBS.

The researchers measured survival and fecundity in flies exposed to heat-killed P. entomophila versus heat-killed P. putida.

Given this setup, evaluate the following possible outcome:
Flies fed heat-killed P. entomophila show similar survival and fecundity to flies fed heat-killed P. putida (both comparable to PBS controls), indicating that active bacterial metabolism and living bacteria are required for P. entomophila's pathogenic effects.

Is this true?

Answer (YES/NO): NO